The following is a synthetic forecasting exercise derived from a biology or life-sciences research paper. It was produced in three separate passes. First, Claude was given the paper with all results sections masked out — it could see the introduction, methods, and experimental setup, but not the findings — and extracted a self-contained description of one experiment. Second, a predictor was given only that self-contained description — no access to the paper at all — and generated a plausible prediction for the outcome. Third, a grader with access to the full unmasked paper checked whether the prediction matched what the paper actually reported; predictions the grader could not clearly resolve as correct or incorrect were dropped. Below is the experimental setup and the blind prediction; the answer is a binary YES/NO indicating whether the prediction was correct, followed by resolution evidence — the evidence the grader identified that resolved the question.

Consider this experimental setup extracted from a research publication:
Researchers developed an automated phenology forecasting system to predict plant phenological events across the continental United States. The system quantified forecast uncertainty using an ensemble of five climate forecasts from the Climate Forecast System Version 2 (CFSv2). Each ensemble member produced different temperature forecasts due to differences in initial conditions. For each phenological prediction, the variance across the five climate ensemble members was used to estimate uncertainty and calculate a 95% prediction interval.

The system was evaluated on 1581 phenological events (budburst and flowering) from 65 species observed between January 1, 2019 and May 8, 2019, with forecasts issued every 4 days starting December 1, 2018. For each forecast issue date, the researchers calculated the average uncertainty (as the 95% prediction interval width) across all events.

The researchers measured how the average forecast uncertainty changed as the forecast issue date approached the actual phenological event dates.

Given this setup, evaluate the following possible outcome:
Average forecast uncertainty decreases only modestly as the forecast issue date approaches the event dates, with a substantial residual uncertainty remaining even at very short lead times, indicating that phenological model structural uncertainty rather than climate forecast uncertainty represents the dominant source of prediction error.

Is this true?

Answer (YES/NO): NO